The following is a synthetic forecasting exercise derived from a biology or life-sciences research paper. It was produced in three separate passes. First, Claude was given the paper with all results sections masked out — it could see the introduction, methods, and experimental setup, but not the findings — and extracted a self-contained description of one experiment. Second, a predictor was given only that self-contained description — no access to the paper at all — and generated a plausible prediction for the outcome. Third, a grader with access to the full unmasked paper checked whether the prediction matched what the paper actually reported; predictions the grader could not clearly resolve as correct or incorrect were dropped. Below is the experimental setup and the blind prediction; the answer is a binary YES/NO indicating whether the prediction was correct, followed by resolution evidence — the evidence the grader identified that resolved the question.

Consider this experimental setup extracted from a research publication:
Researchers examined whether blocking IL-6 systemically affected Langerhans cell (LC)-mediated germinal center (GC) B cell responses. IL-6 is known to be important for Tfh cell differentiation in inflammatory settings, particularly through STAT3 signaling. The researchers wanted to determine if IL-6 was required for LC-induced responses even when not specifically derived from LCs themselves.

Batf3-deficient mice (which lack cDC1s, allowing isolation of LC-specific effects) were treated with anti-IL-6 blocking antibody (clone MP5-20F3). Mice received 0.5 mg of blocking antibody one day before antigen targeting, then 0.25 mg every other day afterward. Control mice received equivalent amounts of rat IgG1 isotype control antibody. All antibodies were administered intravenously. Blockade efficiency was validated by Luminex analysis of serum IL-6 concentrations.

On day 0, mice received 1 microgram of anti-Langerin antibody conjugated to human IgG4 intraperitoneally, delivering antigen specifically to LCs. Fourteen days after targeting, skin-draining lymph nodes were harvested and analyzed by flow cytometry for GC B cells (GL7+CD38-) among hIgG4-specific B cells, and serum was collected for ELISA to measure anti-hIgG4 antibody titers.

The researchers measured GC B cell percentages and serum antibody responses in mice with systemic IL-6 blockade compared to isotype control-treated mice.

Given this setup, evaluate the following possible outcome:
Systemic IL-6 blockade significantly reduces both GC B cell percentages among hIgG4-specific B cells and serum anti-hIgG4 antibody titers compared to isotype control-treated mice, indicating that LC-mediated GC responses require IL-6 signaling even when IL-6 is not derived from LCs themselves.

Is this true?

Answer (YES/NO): NO